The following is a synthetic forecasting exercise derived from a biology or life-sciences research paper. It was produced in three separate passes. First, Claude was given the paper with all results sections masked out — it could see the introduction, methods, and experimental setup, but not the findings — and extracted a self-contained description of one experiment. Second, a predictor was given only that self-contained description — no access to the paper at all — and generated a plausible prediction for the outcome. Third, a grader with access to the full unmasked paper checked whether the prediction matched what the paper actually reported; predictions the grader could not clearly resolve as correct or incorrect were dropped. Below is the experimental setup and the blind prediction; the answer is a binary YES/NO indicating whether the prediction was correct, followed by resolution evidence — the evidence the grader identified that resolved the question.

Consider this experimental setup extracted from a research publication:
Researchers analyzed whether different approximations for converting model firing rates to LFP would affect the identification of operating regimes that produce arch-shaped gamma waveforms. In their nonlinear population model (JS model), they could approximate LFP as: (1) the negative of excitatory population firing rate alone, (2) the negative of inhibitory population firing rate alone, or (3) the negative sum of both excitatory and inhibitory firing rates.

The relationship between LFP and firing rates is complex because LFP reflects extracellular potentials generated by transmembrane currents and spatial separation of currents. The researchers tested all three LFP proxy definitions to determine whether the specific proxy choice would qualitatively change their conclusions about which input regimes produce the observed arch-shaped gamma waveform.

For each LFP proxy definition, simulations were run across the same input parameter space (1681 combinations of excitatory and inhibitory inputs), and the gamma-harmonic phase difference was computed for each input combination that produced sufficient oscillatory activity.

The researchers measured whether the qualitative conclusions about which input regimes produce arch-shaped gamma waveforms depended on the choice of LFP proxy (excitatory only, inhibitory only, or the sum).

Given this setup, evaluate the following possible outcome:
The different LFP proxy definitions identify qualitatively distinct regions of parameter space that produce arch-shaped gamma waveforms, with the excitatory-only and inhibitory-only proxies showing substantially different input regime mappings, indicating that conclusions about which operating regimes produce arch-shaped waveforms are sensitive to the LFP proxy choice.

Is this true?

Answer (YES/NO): NO